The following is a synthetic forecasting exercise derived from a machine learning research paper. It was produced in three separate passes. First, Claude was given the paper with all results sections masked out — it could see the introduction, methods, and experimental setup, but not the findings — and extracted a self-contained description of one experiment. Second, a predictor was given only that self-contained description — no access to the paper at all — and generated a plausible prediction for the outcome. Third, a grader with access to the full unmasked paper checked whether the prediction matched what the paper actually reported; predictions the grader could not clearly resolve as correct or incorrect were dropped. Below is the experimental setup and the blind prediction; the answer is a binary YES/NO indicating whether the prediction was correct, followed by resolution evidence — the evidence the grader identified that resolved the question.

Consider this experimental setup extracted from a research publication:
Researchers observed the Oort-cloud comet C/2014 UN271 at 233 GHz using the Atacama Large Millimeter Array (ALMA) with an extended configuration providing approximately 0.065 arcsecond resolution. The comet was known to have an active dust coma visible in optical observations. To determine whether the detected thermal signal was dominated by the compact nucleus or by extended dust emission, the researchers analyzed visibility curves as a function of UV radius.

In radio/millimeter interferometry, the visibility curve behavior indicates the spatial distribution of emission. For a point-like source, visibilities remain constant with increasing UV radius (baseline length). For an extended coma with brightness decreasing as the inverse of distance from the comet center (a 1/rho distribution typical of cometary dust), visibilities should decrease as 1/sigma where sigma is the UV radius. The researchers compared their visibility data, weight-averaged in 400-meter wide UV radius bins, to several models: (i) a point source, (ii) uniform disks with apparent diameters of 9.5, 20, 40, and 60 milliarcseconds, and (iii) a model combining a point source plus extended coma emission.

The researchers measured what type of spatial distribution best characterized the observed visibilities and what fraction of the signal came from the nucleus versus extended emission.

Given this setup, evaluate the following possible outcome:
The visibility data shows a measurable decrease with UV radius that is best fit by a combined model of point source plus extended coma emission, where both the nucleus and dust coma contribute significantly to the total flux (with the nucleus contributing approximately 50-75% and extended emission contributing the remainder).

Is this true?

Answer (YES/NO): NO